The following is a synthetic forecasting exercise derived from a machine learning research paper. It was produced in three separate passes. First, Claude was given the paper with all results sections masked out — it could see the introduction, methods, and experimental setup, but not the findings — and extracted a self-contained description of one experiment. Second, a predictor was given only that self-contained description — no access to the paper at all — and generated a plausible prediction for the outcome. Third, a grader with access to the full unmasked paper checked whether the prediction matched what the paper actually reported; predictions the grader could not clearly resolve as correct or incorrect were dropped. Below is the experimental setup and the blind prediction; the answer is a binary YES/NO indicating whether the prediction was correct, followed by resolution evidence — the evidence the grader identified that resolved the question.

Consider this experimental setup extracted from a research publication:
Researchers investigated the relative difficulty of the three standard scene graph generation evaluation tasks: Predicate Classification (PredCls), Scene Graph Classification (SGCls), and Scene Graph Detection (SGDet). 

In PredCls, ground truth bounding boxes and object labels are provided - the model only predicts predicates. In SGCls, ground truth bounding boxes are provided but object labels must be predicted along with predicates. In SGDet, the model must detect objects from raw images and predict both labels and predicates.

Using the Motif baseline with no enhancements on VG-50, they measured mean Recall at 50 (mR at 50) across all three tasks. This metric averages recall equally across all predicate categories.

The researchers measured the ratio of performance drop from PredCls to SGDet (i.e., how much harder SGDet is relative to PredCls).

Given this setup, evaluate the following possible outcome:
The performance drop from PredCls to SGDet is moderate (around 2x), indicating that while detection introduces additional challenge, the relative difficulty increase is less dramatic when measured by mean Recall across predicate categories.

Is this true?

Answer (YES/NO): YES